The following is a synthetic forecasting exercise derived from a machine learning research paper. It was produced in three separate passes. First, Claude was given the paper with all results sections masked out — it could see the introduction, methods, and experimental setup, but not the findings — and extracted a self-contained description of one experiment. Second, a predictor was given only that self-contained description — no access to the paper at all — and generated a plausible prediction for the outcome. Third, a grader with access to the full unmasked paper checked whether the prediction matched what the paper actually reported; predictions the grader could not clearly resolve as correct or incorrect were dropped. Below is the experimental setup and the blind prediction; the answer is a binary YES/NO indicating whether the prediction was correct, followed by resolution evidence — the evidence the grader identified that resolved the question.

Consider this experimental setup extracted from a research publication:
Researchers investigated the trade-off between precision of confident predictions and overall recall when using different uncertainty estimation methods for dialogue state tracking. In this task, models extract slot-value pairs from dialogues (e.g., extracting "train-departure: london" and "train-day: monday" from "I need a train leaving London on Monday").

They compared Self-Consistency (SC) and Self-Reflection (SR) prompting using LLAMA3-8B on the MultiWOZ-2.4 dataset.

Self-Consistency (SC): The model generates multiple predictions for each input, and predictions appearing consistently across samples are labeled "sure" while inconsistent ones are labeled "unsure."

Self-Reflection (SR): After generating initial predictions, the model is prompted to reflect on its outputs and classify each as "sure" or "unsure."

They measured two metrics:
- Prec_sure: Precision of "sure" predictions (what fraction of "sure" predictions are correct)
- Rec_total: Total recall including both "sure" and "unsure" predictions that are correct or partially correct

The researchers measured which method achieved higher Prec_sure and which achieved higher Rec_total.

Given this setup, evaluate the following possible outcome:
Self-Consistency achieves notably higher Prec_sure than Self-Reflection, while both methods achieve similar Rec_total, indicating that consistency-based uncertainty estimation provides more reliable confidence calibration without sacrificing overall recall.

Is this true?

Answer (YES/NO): NO